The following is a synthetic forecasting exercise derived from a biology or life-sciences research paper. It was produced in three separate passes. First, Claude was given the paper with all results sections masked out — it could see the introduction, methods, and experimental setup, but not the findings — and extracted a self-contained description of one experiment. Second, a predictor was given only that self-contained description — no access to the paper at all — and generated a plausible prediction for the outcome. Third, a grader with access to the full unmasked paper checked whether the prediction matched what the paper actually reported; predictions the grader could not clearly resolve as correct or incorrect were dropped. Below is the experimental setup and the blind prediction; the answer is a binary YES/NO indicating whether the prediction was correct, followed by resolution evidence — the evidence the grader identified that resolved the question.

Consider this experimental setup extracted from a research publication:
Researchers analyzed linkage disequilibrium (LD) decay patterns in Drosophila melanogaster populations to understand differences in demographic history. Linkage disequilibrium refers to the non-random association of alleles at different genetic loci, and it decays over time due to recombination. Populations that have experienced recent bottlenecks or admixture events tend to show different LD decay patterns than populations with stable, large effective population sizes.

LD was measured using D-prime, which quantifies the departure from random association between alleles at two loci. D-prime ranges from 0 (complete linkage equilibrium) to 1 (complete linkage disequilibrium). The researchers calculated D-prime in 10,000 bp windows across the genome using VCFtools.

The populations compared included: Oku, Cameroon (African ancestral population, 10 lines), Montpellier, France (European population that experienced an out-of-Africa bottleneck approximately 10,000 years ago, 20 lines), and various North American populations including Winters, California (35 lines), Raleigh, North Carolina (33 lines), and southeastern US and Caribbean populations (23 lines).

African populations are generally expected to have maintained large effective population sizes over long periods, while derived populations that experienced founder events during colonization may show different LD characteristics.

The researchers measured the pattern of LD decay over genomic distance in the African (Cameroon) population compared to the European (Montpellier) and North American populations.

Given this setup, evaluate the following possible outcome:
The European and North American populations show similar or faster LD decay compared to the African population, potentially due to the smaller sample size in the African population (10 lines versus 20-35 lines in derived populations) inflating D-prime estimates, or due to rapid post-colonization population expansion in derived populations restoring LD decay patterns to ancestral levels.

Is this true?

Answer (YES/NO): NO